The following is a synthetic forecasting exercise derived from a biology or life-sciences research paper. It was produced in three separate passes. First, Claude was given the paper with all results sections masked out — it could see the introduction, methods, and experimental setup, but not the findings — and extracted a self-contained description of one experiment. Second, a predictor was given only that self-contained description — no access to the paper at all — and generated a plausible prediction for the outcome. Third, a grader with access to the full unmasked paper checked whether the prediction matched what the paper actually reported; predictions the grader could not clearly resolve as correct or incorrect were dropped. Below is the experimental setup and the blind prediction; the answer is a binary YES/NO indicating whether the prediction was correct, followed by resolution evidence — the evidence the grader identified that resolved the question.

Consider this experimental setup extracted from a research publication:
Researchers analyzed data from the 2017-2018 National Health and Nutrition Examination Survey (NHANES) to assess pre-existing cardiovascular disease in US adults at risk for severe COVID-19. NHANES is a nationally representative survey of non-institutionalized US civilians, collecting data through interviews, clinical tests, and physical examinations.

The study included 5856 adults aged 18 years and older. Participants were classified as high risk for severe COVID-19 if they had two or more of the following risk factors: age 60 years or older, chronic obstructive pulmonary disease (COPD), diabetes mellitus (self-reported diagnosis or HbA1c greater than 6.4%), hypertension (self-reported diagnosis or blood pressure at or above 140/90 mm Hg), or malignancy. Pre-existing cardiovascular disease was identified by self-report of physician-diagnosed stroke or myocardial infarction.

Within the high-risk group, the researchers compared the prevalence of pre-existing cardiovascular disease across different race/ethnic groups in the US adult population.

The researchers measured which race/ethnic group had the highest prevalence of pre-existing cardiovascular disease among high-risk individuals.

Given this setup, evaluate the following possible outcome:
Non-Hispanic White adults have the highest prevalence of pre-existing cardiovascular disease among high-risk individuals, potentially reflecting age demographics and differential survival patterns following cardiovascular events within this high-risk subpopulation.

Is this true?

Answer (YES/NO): YES